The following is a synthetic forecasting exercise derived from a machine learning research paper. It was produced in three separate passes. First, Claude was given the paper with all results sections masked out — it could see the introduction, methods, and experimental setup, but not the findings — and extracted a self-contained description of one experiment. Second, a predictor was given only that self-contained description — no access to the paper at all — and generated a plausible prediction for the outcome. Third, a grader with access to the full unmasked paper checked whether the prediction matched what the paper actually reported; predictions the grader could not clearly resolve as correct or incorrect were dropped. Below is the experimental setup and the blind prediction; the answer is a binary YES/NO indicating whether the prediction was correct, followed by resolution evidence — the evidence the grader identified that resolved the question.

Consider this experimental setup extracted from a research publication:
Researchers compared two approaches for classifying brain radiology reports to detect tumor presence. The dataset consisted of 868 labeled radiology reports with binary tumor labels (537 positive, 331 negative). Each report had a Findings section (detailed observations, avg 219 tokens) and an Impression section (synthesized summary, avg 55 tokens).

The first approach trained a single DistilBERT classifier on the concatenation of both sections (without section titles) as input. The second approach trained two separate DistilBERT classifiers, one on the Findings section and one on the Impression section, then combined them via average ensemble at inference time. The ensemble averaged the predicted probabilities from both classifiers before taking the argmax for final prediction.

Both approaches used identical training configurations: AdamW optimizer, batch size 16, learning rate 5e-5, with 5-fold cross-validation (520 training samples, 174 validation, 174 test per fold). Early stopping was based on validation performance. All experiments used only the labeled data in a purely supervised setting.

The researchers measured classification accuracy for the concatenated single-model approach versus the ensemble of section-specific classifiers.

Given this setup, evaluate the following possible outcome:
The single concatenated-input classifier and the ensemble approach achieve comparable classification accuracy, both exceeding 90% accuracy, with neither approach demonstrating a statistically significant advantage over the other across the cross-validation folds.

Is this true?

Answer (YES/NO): NO